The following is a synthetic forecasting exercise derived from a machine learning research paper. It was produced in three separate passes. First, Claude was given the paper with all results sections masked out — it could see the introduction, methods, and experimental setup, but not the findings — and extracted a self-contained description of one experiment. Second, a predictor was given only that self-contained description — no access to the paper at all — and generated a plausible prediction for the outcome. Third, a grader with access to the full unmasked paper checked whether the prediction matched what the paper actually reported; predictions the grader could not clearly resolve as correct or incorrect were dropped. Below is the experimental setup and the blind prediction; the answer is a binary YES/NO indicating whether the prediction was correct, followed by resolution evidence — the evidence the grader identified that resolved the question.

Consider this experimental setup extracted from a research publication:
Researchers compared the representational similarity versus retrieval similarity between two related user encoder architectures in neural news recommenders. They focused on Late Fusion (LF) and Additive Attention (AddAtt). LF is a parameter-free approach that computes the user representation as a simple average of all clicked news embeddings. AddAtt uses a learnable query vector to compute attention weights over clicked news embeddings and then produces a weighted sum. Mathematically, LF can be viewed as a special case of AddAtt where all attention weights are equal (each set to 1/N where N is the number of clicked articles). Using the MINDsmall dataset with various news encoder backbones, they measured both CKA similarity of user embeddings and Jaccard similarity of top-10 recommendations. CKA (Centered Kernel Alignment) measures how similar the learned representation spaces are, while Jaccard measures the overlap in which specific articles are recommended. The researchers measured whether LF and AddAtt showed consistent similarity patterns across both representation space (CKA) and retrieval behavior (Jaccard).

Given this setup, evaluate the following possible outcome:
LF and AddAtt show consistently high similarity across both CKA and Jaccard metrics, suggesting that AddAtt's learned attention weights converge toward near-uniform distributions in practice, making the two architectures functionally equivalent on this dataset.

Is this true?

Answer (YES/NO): NO